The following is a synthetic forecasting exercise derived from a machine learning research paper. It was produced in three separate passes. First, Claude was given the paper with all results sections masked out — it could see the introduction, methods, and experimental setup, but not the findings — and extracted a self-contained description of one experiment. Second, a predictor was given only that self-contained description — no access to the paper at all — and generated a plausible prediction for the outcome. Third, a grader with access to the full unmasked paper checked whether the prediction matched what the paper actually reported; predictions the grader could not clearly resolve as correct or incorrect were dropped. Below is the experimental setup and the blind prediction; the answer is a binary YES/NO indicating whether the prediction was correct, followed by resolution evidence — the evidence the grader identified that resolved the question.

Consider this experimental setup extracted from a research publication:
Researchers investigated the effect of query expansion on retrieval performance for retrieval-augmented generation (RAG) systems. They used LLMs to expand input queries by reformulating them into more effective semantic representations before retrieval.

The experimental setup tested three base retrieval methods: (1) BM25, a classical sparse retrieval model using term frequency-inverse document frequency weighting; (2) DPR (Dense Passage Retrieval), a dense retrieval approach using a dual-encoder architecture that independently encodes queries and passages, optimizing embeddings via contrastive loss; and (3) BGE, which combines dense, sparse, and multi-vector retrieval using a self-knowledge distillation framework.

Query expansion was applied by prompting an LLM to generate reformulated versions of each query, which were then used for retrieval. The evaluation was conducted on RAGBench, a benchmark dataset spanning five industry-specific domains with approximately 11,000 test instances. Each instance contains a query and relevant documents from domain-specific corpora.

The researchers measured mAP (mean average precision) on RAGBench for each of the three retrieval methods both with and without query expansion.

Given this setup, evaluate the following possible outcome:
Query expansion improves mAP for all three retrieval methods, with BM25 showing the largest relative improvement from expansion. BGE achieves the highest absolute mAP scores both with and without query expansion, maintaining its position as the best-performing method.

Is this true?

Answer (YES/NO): NO